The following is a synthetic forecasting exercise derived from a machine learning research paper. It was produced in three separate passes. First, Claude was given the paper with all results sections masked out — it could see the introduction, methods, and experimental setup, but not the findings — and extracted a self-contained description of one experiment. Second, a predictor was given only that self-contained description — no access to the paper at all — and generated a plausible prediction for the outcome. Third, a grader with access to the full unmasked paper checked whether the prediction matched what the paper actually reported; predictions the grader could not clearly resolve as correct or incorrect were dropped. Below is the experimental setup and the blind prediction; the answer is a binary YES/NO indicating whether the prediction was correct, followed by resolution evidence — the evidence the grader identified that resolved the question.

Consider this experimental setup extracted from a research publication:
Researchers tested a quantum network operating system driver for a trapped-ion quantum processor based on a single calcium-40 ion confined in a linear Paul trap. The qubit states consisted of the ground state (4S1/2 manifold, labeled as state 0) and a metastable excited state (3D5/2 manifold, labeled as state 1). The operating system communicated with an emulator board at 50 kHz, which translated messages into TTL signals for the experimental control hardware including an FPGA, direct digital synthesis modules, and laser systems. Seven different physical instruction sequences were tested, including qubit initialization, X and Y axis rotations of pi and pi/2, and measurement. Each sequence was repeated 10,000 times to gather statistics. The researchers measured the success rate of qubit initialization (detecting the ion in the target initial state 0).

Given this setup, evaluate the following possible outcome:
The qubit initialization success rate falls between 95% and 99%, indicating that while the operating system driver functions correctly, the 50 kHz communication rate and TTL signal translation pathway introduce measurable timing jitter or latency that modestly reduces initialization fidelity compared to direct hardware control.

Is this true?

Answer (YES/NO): NO